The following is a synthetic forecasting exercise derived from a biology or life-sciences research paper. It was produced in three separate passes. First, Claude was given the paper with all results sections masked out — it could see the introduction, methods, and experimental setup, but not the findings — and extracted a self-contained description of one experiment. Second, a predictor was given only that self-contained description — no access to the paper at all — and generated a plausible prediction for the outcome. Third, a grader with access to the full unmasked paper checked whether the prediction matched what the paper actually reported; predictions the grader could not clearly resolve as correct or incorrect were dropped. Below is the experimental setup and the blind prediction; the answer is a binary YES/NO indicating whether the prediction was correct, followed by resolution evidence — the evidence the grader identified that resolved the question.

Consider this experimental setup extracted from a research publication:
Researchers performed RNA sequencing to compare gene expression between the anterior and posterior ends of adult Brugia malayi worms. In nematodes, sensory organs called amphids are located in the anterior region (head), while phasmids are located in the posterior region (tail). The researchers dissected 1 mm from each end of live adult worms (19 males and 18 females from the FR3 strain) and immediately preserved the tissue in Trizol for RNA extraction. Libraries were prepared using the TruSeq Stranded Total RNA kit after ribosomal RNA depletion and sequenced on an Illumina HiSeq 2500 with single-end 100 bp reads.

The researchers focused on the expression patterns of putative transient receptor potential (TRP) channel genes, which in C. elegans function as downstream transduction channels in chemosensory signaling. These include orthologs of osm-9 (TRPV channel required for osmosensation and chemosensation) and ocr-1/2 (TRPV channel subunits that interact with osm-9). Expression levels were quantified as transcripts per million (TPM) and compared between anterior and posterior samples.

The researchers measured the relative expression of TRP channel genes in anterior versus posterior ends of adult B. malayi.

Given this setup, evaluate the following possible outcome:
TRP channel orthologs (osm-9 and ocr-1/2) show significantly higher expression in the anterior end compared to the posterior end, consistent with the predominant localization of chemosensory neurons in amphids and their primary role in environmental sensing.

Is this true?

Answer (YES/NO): NO